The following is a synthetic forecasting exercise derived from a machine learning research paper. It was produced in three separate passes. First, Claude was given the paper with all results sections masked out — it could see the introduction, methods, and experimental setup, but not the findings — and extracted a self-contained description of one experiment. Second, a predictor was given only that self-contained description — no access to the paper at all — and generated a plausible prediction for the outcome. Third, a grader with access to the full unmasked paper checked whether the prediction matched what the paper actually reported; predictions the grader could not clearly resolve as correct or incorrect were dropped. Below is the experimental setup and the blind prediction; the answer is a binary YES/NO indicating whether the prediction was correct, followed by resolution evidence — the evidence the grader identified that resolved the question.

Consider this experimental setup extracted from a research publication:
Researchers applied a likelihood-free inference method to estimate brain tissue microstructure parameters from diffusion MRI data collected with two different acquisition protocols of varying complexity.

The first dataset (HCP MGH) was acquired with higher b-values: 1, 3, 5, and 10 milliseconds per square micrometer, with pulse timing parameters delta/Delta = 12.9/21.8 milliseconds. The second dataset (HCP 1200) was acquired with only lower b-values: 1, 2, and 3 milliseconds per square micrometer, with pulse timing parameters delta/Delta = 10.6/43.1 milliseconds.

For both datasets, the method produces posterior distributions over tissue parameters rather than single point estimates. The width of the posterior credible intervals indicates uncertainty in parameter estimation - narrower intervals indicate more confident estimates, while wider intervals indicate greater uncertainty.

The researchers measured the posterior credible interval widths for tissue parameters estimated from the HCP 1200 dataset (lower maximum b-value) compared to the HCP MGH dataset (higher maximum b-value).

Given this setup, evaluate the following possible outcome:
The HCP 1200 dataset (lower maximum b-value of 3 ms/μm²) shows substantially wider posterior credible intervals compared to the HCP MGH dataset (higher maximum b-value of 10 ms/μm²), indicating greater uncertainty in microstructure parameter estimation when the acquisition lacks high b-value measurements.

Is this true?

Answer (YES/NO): YES